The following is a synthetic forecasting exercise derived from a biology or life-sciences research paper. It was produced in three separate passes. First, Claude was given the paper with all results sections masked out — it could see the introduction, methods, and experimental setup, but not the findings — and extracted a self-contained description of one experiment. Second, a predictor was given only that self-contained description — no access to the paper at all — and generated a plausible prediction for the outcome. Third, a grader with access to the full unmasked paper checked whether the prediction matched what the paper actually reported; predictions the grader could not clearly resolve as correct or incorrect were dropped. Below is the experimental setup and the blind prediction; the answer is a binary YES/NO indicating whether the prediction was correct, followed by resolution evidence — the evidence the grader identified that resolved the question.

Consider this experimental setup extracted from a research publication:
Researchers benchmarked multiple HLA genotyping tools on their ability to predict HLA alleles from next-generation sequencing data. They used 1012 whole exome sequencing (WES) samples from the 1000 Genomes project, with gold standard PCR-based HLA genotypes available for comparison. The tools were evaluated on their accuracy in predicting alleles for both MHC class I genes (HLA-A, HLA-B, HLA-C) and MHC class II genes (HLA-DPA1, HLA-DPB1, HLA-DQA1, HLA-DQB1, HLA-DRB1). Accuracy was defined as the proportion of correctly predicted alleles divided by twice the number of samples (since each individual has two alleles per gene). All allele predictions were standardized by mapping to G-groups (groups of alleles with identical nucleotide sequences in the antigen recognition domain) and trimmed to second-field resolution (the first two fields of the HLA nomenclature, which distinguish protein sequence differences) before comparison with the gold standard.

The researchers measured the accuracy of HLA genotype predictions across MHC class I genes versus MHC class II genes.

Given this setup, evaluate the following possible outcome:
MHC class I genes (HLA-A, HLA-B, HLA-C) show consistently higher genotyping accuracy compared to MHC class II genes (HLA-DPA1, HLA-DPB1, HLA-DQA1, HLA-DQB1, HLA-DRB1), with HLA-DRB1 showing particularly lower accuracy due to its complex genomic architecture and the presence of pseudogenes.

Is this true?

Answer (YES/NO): NO